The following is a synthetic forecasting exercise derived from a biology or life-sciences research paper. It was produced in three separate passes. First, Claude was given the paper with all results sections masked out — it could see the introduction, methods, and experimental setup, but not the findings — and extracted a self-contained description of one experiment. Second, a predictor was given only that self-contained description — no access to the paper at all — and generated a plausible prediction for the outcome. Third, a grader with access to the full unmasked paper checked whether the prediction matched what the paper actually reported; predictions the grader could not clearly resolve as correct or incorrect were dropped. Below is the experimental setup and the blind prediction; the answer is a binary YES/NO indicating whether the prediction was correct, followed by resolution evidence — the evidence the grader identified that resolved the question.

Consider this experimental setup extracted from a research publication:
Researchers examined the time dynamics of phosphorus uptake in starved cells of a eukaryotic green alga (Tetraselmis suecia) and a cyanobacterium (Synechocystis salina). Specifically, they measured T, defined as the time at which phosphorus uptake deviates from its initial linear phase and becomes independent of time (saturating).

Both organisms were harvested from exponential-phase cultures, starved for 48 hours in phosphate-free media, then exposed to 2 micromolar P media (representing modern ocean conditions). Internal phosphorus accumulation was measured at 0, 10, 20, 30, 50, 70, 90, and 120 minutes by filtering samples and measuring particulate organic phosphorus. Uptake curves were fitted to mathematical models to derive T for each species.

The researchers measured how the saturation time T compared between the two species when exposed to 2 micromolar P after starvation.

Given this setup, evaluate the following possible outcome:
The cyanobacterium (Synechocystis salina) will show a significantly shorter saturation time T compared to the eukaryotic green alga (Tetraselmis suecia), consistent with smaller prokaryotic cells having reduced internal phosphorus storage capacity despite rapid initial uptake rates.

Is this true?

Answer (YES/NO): NO